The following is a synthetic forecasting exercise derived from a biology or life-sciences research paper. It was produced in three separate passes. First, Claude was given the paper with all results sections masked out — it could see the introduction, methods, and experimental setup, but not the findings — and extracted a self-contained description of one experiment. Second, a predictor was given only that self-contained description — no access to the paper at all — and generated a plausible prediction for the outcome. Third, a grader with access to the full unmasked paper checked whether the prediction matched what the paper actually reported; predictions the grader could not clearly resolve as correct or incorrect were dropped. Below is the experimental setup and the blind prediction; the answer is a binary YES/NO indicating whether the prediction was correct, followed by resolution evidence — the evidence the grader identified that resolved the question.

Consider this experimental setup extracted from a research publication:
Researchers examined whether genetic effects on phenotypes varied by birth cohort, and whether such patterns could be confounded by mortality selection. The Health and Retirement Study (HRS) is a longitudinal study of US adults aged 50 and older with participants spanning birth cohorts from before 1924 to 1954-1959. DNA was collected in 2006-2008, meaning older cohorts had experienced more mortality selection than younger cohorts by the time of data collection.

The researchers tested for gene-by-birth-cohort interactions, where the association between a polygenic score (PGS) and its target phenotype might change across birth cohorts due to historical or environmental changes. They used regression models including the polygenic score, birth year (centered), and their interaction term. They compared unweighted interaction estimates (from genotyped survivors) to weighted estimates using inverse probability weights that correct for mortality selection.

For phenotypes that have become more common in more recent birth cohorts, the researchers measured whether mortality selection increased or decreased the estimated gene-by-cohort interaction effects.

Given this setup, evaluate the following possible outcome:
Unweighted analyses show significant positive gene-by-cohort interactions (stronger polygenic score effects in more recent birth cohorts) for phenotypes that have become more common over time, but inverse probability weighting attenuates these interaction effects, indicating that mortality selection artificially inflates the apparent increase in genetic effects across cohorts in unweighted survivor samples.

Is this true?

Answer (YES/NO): NO